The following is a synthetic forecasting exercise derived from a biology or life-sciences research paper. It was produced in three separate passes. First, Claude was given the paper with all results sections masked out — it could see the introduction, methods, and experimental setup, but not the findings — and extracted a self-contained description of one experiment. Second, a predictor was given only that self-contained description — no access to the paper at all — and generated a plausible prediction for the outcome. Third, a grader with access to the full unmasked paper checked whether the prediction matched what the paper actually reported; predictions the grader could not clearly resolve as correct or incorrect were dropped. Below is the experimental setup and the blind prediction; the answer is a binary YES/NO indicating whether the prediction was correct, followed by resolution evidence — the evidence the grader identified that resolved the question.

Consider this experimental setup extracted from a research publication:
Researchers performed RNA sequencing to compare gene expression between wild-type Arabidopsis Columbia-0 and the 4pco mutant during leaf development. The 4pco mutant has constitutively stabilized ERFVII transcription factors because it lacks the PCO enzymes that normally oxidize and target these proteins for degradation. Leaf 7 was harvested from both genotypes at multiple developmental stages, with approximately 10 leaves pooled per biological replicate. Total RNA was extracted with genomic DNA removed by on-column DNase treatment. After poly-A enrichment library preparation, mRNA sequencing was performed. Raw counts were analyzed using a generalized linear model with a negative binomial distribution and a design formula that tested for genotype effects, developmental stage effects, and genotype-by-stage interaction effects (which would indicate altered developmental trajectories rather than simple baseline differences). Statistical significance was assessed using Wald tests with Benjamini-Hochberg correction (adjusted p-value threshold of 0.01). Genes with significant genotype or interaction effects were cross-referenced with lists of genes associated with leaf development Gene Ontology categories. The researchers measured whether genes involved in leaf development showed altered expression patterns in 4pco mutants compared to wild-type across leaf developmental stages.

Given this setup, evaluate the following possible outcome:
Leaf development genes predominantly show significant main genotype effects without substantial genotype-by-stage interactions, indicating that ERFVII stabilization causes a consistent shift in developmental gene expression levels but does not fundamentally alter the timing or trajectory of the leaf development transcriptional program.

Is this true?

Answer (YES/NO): NO